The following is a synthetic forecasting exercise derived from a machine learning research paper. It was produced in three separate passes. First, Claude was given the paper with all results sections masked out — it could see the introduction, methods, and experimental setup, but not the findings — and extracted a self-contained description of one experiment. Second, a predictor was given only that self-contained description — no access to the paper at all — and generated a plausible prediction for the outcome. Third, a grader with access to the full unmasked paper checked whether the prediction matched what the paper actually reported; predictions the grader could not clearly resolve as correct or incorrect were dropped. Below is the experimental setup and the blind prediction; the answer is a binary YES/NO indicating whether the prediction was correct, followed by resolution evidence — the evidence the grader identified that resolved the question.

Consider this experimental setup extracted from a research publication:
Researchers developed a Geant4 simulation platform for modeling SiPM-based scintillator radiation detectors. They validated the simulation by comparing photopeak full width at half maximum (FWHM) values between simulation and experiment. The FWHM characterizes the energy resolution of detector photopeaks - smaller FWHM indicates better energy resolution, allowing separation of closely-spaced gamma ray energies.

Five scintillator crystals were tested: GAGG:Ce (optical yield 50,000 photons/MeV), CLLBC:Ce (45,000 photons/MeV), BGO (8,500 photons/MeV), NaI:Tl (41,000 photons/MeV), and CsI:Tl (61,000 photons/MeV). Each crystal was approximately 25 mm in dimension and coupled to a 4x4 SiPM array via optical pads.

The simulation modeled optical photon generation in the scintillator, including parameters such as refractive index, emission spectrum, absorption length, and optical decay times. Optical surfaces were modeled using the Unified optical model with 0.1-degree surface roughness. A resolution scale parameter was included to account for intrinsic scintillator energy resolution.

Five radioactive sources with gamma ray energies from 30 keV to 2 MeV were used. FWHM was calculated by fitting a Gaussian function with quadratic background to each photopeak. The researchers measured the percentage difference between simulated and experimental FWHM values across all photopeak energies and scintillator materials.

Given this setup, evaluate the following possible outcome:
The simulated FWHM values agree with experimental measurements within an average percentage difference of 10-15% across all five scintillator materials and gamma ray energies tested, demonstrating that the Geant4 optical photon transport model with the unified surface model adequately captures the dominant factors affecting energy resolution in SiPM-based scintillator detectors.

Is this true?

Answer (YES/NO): NO